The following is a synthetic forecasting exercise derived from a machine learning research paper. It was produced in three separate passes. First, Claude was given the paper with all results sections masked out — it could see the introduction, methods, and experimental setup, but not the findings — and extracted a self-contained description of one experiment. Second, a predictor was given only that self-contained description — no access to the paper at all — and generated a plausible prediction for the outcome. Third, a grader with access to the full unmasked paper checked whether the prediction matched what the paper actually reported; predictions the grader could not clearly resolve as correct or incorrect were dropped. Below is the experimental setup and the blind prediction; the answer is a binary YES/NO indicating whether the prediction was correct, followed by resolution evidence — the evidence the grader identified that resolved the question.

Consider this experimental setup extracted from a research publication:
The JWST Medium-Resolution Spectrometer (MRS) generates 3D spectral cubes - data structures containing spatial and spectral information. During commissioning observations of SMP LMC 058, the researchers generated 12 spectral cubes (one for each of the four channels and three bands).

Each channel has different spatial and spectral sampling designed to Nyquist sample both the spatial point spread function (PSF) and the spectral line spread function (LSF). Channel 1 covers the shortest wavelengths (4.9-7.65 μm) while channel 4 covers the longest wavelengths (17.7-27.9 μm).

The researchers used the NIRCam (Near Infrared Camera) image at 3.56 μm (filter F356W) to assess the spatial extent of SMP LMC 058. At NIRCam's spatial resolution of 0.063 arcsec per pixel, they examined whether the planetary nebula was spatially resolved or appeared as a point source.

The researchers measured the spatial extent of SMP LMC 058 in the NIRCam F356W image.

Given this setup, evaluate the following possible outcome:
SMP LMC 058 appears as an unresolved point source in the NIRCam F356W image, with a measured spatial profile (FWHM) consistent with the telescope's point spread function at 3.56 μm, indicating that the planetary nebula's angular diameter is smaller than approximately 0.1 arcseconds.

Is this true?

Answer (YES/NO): YES